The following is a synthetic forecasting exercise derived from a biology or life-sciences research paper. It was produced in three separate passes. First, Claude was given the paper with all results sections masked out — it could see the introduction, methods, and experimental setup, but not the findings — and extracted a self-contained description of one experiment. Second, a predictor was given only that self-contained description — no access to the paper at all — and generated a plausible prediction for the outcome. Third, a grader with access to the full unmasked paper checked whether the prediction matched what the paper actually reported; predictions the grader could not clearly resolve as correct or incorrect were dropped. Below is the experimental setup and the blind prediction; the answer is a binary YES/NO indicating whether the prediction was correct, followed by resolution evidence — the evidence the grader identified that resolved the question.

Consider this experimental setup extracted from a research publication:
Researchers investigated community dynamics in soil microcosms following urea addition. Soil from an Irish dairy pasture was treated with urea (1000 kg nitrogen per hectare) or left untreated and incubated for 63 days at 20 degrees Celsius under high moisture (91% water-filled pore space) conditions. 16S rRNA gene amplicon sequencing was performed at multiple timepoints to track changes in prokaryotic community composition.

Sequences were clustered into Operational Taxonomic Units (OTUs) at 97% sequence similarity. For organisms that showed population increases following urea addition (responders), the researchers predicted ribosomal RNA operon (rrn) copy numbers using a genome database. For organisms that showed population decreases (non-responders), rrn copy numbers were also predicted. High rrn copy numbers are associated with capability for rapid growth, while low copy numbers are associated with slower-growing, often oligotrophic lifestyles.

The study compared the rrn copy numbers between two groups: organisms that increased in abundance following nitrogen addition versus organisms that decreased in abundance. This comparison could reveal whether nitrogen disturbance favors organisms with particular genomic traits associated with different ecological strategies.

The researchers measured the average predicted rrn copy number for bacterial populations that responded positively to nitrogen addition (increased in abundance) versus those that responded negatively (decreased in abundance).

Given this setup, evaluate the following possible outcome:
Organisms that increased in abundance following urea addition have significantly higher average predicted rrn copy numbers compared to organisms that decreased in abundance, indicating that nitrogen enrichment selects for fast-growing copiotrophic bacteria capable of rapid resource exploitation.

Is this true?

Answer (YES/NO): YES